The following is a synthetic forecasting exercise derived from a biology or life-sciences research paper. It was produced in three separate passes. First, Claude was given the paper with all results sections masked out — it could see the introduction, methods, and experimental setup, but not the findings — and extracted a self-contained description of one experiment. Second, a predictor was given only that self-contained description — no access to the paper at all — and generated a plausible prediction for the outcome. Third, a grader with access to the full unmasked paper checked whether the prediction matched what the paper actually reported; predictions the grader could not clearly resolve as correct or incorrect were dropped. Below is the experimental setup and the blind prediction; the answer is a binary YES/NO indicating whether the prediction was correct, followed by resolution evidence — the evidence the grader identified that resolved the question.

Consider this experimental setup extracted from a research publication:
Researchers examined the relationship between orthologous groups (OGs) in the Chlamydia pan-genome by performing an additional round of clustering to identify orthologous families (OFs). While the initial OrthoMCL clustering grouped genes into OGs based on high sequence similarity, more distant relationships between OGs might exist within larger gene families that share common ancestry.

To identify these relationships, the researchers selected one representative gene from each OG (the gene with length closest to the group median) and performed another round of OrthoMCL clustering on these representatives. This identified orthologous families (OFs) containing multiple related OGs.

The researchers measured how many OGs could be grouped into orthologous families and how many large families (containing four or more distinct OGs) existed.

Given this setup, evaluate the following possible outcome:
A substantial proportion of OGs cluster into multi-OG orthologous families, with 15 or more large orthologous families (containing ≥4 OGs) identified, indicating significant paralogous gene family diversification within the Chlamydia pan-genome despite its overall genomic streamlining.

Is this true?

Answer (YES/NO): YES